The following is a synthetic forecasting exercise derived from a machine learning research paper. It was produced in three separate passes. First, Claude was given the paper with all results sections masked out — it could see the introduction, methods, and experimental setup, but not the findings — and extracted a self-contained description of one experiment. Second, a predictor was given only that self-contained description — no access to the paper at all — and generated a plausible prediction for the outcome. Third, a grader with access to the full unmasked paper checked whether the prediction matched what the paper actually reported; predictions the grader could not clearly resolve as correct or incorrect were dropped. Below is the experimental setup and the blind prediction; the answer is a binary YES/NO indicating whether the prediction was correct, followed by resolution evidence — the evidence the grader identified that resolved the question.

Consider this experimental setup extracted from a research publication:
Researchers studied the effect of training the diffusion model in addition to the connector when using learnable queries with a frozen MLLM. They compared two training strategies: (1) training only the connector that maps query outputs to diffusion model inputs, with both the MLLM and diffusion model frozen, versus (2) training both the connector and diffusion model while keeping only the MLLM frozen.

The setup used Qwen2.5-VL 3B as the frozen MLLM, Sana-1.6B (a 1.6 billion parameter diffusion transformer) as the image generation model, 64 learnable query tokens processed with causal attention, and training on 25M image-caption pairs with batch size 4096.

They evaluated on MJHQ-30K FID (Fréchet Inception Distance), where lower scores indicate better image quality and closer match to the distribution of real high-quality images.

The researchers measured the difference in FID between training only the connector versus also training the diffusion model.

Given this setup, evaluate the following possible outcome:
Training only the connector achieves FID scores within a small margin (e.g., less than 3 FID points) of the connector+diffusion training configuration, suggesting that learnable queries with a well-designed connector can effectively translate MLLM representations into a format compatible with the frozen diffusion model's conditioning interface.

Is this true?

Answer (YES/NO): YES